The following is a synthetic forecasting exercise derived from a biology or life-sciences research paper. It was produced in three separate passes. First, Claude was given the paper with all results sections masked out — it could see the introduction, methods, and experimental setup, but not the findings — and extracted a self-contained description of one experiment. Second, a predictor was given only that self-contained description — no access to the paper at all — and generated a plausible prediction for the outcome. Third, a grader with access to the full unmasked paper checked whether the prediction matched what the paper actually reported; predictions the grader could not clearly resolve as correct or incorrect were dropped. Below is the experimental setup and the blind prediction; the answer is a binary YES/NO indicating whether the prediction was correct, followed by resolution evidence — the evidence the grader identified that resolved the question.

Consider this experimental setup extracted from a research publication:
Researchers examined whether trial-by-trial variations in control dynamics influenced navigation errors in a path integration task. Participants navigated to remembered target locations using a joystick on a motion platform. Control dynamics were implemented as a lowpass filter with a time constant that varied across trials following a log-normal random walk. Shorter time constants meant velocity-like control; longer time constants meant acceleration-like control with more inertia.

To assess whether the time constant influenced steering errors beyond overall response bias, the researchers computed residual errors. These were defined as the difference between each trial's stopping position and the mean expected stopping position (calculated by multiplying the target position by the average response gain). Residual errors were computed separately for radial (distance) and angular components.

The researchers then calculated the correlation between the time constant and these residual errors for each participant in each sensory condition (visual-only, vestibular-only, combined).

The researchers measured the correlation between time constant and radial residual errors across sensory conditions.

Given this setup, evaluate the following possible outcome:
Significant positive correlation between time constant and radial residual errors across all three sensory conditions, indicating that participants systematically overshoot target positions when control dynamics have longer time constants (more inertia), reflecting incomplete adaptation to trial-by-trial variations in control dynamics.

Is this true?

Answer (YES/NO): NO